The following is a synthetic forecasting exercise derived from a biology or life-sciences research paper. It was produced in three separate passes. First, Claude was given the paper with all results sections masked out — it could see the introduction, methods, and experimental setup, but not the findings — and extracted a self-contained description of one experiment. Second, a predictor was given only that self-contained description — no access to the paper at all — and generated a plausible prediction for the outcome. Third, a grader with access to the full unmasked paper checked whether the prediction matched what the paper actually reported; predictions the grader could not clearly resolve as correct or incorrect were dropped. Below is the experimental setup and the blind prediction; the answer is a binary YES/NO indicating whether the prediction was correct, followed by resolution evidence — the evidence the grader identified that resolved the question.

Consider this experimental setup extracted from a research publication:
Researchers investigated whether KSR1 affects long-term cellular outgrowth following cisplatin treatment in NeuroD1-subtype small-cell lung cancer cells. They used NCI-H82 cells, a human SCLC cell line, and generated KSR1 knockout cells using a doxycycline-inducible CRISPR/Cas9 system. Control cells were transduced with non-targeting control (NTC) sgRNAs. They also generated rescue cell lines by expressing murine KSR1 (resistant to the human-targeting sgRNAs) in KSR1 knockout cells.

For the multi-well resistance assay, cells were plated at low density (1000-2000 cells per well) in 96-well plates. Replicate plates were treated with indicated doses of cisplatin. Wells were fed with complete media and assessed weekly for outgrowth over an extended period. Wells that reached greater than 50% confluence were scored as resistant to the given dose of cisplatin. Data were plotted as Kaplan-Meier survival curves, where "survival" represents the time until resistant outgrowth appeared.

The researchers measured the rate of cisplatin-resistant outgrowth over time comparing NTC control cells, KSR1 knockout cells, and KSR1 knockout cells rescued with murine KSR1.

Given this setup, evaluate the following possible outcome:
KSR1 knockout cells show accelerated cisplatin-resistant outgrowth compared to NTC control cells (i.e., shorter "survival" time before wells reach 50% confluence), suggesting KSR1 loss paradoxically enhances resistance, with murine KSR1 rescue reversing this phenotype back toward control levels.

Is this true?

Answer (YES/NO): NO